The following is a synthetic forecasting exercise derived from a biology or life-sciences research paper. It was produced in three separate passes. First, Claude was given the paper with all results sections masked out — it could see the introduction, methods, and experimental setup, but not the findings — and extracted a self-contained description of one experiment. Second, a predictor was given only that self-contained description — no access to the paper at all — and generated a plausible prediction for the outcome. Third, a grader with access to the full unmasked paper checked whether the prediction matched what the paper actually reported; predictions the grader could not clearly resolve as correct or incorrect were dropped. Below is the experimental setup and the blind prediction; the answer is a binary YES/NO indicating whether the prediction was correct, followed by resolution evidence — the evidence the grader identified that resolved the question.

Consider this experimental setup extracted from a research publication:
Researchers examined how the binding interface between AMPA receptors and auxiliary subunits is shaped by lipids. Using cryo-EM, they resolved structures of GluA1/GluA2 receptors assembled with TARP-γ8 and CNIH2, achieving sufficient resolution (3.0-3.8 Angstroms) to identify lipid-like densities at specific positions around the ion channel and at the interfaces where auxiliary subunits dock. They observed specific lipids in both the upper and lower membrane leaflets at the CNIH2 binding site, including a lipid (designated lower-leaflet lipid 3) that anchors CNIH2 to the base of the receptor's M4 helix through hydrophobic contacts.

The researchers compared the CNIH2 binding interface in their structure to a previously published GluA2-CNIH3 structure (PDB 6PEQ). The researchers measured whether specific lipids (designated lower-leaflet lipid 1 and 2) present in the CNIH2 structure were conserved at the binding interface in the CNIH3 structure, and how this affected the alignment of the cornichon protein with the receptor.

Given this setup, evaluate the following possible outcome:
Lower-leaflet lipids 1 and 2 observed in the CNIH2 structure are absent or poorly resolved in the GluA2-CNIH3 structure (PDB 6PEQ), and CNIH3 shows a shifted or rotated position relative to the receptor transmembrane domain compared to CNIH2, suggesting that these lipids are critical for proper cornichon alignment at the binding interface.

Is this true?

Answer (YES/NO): YES